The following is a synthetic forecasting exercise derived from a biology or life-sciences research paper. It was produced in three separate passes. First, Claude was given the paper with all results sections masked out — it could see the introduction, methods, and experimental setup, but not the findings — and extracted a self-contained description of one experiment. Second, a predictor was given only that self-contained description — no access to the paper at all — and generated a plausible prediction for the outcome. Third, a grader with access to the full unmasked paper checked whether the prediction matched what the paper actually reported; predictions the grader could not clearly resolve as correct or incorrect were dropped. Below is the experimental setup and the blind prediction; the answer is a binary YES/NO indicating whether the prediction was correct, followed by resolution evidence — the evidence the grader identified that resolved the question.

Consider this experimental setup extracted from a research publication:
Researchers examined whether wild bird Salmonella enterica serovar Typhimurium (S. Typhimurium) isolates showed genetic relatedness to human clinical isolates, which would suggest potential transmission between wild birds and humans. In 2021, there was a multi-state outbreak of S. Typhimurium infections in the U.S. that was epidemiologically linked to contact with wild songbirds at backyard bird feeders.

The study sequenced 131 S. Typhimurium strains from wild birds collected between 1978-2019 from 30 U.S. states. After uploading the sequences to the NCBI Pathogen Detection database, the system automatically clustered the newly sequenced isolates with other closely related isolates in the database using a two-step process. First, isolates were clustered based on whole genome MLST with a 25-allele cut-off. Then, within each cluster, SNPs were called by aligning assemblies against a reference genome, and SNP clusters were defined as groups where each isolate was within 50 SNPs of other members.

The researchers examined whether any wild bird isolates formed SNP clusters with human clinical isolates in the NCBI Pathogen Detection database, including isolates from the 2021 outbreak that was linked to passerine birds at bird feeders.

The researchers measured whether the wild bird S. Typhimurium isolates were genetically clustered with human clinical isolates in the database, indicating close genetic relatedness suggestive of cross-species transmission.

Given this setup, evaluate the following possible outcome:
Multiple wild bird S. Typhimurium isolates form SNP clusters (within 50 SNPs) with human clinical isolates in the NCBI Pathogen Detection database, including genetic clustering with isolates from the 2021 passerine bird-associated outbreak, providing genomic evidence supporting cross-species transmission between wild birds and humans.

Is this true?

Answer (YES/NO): YES